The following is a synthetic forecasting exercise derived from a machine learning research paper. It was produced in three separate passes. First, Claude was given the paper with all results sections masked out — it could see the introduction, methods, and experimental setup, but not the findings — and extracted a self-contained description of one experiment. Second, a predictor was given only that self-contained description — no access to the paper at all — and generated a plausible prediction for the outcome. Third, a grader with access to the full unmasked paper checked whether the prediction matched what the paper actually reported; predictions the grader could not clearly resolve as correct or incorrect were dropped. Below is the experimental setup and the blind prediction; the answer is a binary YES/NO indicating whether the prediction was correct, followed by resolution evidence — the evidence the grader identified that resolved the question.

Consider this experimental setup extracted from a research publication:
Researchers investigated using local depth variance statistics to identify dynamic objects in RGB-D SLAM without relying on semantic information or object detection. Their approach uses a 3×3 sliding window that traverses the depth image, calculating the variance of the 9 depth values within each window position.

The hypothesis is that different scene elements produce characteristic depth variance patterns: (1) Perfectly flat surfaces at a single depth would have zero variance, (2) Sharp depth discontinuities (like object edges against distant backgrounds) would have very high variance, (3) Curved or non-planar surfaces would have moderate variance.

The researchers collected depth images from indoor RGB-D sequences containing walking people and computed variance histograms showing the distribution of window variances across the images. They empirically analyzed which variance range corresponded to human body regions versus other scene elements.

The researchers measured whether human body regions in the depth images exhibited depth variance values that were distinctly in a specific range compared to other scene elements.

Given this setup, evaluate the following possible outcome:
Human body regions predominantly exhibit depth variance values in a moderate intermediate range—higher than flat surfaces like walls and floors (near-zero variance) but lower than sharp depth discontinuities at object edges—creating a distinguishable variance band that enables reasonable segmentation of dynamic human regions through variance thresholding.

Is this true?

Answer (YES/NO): YES